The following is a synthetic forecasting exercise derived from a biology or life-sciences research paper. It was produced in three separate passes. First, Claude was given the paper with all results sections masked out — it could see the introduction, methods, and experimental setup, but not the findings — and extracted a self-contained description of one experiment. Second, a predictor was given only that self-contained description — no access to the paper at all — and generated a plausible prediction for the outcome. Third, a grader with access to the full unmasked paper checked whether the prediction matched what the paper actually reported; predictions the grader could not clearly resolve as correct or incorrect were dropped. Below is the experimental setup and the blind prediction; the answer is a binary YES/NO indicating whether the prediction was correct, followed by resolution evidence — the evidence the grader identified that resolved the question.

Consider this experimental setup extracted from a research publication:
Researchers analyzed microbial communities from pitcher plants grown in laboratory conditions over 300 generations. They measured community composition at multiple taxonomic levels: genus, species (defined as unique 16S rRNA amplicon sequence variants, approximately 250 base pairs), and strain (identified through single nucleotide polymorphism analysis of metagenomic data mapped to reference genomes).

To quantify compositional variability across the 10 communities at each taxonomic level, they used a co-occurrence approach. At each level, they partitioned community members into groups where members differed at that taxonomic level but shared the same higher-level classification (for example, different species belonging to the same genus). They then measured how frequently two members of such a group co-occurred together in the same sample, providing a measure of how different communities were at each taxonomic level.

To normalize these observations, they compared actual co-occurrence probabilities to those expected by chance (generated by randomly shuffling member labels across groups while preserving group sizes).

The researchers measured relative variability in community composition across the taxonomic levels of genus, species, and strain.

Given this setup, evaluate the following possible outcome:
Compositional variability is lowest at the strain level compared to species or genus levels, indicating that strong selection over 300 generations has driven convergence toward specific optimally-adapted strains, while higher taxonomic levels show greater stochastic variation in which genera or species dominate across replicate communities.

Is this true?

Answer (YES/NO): NO